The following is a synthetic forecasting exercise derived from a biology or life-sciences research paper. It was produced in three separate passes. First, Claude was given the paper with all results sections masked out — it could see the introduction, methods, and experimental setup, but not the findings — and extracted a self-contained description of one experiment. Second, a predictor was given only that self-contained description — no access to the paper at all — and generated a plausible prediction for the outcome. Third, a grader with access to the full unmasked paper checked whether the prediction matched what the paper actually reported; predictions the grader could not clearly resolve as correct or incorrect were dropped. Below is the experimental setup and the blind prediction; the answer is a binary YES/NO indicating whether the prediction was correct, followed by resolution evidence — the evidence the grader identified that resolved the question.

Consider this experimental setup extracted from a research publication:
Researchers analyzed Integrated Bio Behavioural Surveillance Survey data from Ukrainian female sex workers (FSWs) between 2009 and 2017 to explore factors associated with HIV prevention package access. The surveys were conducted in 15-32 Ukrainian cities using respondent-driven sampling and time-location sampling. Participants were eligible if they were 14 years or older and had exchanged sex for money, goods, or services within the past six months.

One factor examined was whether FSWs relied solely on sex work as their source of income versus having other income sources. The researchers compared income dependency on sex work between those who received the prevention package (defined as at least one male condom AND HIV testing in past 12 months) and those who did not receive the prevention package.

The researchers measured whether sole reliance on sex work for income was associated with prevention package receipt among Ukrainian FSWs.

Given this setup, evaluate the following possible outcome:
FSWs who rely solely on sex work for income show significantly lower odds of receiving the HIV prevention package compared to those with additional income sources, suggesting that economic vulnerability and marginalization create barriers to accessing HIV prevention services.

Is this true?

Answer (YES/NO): NO